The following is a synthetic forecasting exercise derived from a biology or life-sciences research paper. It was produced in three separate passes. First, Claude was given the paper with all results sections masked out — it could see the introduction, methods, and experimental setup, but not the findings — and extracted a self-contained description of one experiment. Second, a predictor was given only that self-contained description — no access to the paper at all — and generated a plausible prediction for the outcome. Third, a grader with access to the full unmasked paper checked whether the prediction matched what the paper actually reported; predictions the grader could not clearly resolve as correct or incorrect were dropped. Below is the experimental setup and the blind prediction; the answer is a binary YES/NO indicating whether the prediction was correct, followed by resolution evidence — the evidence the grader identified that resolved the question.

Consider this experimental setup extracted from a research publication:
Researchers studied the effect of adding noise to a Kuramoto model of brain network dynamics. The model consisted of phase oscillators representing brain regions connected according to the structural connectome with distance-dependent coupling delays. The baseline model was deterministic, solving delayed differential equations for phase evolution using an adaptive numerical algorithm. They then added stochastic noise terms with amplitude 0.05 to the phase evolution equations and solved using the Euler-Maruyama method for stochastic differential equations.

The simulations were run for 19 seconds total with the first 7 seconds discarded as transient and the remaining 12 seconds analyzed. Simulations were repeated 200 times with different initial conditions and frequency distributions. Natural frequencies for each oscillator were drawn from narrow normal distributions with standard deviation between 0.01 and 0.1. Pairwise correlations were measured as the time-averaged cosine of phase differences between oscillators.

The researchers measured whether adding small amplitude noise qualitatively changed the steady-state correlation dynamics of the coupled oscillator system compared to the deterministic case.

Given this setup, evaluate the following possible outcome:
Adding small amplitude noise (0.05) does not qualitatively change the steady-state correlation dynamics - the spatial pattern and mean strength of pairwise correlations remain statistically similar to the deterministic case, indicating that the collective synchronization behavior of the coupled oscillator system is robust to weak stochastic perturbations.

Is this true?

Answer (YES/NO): YES